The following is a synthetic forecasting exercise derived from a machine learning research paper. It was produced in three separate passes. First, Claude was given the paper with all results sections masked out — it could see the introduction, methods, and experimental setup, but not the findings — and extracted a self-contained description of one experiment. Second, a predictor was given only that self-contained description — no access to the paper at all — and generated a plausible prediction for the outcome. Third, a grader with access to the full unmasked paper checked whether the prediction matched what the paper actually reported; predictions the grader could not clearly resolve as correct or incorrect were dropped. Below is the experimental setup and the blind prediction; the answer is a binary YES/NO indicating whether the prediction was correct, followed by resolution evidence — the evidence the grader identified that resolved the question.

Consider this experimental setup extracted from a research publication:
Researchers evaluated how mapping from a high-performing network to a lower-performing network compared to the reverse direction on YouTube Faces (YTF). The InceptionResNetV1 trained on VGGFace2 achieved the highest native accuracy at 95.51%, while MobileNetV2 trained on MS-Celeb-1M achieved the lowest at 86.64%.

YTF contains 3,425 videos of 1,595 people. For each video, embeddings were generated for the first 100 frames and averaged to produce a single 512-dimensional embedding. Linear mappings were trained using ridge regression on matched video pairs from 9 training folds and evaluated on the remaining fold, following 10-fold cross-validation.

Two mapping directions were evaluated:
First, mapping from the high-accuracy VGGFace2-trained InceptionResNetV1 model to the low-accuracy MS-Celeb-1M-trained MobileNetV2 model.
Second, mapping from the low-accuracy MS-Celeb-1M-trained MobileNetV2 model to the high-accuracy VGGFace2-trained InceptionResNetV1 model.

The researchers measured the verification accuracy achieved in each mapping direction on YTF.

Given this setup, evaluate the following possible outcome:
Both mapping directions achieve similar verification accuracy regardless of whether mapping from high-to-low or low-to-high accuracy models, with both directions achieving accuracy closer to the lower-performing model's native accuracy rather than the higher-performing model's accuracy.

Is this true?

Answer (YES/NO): NO